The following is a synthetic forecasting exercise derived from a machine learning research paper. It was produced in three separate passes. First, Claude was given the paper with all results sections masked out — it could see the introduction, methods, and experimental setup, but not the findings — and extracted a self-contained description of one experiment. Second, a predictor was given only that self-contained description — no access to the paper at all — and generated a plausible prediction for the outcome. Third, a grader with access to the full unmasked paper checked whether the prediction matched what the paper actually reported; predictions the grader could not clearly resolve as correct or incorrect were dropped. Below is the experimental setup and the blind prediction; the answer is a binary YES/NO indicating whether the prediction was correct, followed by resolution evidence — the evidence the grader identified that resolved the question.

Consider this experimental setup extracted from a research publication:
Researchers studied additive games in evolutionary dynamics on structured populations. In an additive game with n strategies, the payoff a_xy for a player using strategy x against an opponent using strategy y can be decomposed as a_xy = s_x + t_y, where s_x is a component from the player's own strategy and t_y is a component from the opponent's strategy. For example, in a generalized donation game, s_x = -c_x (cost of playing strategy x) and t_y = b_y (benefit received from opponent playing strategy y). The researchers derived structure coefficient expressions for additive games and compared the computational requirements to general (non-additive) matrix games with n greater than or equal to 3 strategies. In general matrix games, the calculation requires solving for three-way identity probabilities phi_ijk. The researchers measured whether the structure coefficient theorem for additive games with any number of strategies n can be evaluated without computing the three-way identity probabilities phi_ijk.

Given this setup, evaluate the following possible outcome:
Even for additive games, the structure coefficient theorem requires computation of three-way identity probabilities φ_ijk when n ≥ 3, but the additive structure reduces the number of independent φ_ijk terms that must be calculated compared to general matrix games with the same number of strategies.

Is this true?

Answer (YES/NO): NO